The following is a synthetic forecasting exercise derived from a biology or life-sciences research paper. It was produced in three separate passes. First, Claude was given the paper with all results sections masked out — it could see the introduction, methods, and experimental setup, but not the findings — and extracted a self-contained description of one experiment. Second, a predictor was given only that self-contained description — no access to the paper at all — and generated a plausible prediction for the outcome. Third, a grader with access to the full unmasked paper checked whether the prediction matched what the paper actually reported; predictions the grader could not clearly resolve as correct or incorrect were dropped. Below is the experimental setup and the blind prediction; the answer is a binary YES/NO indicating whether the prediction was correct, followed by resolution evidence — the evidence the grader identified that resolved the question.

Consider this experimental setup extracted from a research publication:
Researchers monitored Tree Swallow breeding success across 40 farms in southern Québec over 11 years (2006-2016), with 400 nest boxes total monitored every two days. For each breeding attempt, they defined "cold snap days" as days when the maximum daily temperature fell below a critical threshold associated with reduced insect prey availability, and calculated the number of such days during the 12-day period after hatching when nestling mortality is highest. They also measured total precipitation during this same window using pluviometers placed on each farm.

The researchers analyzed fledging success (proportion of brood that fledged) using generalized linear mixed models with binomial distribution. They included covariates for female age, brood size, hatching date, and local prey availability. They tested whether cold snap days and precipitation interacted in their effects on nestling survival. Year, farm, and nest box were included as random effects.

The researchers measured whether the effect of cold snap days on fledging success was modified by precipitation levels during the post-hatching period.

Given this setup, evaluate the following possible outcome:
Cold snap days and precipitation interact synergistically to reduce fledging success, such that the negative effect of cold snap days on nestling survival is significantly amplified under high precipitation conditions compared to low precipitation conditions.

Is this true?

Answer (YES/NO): YES